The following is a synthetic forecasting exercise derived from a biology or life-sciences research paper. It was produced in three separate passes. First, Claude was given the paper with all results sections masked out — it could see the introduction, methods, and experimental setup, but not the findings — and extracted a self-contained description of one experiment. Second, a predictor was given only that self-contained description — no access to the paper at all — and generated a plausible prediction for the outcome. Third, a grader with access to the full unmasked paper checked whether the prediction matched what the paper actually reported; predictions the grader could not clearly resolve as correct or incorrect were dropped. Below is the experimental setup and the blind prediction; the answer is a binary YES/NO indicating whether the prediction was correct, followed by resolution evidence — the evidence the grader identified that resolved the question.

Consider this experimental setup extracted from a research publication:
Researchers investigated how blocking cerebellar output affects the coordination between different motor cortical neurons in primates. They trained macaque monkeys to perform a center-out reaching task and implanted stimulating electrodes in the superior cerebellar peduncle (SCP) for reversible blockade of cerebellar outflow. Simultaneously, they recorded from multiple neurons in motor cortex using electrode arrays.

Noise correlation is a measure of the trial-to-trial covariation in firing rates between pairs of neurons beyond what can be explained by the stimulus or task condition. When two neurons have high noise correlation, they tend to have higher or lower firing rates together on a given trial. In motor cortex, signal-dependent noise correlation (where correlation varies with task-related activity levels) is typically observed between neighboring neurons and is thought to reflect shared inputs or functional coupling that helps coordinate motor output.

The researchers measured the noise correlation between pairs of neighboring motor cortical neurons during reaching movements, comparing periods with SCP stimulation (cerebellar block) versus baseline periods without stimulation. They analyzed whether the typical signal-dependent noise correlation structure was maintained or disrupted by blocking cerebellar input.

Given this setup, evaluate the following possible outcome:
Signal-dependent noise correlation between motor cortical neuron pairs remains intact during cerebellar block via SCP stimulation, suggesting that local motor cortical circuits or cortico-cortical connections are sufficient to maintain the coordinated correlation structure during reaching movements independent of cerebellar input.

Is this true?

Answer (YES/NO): NO